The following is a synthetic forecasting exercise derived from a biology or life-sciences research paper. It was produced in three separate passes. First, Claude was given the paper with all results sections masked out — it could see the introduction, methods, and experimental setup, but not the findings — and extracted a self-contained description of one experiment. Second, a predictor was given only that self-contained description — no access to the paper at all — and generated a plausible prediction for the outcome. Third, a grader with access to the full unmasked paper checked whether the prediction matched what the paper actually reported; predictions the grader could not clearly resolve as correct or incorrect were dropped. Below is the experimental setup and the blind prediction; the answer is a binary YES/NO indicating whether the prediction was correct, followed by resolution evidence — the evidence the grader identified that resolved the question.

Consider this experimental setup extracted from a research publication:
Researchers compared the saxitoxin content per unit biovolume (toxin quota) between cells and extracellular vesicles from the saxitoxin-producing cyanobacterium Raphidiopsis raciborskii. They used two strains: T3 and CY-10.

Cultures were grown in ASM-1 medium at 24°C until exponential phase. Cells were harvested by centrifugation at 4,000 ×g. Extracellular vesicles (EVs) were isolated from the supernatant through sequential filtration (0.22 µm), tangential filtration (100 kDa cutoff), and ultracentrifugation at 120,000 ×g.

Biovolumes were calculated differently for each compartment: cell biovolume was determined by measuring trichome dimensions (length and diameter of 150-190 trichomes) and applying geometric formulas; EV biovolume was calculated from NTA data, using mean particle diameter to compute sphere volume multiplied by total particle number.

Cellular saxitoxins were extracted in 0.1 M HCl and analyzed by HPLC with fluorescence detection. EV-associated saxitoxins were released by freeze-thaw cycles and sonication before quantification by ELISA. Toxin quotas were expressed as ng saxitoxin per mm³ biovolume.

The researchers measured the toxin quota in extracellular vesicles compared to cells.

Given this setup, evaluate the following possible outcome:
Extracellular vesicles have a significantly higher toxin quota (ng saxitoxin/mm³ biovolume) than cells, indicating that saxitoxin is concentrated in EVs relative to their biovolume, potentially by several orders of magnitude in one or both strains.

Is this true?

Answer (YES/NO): NO